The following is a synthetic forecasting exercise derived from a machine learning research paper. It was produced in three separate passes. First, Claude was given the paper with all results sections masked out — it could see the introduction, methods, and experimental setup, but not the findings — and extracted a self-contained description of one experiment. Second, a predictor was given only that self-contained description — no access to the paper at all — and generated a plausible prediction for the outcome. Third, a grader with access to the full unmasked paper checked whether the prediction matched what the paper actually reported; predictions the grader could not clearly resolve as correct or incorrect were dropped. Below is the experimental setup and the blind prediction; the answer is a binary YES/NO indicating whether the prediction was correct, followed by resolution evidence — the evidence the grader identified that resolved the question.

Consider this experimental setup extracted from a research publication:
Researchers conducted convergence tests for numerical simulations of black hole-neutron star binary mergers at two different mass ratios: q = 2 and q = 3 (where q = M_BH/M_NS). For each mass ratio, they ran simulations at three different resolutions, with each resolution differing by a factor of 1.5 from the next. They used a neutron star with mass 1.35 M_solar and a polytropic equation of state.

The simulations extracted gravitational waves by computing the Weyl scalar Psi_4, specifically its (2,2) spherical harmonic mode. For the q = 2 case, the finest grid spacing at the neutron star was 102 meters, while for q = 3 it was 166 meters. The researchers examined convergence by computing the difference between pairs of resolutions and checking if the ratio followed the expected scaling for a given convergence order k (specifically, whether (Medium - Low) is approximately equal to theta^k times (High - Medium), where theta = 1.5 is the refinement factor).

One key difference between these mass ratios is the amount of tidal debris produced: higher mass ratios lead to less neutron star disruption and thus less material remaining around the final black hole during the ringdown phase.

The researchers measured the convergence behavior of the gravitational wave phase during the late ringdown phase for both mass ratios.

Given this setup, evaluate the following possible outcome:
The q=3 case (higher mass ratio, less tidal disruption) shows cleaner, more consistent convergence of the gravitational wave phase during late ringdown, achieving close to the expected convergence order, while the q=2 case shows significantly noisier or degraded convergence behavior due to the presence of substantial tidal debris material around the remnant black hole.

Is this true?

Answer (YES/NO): YES